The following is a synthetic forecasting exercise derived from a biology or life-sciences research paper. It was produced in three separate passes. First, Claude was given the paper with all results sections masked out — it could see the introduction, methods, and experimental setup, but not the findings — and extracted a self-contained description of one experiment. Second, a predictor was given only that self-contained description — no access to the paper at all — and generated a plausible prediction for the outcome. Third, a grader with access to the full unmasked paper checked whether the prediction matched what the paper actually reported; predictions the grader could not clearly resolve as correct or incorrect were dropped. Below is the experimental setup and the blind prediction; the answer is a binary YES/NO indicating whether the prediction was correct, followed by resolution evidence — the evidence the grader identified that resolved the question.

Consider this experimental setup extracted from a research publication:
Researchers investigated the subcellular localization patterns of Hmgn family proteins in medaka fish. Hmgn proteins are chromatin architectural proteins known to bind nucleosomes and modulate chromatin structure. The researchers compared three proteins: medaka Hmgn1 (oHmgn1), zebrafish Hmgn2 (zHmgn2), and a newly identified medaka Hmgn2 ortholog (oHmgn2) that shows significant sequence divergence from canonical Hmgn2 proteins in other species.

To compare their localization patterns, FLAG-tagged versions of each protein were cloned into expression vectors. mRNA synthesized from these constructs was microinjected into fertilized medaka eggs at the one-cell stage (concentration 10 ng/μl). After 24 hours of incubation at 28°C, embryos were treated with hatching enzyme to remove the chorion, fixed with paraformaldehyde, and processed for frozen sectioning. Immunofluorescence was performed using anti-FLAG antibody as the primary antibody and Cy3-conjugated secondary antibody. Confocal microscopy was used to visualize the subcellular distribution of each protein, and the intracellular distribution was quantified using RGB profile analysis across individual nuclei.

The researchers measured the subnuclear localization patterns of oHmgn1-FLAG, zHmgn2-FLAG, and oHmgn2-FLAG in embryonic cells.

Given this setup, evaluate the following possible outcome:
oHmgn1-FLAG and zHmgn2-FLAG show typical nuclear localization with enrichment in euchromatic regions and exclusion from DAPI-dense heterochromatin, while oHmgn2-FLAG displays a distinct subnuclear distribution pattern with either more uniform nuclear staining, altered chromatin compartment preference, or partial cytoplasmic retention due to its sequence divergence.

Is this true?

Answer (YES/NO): NO